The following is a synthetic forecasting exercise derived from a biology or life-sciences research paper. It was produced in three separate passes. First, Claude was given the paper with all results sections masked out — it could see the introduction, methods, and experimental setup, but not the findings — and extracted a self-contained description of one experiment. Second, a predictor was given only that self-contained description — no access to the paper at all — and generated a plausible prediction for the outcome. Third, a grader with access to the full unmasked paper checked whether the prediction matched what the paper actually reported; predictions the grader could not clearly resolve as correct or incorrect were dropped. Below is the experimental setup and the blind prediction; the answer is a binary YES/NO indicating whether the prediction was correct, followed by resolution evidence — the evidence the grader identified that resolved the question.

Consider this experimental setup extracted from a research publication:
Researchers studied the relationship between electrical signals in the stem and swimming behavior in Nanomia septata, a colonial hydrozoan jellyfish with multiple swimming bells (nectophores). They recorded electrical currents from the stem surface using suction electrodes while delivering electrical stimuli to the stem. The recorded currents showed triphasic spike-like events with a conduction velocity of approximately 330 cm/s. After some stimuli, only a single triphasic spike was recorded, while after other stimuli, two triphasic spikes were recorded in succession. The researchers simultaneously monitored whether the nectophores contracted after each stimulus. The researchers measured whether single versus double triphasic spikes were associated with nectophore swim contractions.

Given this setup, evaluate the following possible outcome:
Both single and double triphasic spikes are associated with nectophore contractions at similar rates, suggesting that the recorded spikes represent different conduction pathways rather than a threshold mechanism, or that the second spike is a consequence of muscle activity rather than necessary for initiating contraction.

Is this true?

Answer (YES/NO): NO